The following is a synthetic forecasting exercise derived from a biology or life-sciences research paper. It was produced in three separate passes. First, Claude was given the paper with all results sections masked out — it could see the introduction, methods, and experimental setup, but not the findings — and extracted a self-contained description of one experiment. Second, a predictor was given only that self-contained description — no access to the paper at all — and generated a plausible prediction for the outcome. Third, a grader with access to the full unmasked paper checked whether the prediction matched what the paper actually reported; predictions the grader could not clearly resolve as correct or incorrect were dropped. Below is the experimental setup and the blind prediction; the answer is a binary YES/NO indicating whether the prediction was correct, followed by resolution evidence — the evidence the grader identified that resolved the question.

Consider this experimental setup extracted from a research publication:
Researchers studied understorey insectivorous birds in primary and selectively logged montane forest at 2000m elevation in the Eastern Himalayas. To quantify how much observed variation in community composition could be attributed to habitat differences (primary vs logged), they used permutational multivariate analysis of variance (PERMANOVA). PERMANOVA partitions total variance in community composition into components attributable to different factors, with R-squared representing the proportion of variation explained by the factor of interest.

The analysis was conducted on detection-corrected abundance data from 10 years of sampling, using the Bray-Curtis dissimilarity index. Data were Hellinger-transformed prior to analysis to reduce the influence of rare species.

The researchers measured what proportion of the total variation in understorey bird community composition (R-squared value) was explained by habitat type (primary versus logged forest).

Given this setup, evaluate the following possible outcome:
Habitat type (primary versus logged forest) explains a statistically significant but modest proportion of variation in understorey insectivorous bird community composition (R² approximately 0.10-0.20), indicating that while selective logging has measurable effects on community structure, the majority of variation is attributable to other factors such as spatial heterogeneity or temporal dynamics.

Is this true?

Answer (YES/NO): YES